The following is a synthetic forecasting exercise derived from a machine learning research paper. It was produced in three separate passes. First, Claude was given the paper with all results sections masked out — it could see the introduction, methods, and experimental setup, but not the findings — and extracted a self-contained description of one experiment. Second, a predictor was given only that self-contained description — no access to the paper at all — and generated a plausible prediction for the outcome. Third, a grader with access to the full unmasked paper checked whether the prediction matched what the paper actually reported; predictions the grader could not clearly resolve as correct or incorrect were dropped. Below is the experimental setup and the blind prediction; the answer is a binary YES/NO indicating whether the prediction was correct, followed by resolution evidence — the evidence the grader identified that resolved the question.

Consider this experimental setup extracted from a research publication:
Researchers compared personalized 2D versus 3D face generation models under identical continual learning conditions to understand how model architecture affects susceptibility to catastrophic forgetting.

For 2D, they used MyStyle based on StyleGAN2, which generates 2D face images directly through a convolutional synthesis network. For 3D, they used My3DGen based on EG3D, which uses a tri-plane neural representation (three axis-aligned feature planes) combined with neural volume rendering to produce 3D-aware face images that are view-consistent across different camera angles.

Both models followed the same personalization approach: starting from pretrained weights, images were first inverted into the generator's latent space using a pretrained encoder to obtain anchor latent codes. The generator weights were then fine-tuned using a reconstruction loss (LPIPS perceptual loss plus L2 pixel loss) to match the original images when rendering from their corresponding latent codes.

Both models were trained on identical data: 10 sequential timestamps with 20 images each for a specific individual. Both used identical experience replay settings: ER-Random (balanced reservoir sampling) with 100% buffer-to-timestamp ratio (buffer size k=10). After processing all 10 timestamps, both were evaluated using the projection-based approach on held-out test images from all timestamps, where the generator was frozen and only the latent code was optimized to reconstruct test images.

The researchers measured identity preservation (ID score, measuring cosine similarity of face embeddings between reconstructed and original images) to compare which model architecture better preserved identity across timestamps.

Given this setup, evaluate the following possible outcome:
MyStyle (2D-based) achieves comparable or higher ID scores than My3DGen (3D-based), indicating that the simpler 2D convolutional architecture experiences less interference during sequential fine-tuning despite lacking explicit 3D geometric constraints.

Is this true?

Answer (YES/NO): YES